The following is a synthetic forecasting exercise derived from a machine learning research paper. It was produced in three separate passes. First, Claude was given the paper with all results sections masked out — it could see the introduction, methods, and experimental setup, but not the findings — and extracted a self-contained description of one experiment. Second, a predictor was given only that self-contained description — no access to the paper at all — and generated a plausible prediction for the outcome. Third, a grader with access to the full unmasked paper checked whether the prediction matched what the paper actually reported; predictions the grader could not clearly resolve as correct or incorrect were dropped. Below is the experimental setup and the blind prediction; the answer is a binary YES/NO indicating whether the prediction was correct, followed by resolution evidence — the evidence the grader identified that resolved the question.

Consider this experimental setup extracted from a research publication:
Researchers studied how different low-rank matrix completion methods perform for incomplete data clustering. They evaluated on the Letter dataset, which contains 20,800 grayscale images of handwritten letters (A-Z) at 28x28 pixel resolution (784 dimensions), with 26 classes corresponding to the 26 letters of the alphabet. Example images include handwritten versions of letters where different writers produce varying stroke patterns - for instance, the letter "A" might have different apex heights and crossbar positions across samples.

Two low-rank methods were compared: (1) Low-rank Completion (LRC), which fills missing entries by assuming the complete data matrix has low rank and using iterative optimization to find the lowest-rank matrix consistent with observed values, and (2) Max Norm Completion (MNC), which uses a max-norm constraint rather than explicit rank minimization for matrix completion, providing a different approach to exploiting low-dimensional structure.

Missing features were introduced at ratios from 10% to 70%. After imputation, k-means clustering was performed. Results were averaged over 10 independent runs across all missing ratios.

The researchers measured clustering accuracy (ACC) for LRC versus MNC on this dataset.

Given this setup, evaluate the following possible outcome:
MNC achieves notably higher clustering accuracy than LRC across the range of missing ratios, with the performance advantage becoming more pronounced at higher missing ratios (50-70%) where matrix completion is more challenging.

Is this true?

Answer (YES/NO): NO